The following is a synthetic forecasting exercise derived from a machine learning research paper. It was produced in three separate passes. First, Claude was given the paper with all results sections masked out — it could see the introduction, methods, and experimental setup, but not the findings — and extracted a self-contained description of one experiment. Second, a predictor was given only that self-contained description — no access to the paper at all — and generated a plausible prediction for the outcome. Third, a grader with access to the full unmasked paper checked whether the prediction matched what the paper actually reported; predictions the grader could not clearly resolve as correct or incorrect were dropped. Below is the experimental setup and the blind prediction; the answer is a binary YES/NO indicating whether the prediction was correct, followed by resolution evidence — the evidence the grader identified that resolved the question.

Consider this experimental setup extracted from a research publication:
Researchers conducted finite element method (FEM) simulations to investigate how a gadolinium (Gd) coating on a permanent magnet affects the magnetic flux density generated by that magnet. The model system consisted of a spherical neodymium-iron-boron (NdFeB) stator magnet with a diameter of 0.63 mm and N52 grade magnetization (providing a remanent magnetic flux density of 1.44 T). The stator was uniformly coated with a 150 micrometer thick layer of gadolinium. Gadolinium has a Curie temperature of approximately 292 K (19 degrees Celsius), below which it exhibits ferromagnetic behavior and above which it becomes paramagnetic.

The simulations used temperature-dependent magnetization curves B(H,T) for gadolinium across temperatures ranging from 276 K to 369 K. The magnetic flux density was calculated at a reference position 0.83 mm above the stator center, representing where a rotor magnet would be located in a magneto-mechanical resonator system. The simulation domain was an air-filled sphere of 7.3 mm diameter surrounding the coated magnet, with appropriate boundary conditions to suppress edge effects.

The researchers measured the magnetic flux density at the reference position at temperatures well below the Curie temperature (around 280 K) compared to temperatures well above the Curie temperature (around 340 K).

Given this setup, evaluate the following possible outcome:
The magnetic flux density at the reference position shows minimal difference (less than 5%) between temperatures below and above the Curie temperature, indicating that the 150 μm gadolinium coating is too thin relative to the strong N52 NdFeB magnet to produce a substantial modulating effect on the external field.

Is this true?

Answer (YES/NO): NO